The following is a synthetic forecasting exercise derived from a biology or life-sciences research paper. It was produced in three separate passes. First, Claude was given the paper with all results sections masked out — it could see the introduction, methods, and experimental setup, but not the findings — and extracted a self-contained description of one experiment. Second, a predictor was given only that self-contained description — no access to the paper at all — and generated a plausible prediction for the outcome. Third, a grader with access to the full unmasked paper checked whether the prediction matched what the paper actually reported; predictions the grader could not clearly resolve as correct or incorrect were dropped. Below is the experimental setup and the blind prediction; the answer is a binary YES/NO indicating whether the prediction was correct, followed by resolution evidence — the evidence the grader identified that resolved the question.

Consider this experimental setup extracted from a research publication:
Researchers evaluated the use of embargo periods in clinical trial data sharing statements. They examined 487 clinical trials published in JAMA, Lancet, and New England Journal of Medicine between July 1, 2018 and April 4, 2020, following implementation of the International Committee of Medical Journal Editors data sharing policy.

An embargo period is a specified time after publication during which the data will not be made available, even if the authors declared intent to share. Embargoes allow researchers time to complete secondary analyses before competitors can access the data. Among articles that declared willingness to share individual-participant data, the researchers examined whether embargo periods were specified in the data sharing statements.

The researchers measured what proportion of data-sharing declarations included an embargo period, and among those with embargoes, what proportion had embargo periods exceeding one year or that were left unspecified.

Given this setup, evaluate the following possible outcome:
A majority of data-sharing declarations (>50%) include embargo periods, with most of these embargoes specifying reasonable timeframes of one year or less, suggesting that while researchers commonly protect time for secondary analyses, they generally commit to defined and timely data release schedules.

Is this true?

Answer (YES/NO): NO